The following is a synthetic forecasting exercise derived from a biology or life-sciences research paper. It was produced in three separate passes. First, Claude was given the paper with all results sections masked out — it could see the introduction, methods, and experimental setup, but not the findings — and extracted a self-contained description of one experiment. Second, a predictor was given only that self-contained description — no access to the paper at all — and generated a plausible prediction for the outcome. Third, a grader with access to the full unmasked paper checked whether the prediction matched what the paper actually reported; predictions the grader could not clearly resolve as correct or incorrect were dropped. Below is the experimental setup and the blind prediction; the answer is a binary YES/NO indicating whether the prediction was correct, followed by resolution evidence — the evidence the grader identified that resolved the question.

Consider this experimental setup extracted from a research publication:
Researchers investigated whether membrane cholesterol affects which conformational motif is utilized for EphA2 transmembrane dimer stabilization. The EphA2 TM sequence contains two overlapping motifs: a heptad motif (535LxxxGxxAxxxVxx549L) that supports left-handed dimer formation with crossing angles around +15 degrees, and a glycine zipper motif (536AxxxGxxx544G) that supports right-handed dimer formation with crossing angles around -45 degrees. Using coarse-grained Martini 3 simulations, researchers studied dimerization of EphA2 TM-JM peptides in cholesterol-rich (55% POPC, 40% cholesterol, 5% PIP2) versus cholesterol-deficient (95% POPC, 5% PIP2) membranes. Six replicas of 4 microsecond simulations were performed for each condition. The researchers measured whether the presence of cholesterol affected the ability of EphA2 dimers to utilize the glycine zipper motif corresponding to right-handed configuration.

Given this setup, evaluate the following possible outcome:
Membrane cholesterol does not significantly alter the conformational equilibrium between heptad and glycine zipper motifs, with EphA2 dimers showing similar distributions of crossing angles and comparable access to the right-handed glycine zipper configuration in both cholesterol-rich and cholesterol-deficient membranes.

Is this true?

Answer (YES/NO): NO